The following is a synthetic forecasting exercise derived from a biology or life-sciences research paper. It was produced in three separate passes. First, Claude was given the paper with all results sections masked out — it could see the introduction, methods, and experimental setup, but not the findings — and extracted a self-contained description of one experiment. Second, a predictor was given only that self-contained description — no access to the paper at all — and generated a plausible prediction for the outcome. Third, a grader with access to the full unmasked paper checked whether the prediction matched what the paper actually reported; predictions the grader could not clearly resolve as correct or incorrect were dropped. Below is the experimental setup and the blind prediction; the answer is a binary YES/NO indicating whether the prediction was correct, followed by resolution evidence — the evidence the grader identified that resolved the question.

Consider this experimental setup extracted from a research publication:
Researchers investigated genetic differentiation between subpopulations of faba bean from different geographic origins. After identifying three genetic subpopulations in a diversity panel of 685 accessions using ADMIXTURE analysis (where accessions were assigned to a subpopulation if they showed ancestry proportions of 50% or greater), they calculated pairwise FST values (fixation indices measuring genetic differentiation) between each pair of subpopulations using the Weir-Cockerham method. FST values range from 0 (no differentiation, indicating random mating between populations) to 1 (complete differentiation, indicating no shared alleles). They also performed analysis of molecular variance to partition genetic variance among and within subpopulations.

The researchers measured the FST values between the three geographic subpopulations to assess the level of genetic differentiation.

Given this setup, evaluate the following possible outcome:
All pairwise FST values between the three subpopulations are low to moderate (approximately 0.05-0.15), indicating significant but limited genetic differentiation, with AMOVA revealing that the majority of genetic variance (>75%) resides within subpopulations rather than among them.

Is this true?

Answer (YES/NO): YES